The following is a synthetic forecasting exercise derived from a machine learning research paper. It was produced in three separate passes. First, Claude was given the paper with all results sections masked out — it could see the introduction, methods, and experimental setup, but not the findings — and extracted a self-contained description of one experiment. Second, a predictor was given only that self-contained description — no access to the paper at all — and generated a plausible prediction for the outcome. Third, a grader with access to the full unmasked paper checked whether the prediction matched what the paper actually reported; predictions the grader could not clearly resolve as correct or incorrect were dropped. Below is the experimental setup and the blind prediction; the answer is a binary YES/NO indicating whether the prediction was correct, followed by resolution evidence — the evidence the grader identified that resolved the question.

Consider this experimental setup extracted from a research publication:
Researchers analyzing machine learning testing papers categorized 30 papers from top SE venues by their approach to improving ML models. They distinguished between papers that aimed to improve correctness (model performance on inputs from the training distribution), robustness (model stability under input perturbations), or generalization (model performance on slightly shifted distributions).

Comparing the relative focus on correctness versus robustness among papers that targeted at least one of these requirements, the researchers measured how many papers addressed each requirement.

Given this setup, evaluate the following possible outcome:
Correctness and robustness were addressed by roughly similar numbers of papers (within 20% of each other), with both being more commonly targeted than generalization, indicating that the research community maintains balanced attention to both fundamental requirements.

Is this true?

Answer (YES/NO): NO